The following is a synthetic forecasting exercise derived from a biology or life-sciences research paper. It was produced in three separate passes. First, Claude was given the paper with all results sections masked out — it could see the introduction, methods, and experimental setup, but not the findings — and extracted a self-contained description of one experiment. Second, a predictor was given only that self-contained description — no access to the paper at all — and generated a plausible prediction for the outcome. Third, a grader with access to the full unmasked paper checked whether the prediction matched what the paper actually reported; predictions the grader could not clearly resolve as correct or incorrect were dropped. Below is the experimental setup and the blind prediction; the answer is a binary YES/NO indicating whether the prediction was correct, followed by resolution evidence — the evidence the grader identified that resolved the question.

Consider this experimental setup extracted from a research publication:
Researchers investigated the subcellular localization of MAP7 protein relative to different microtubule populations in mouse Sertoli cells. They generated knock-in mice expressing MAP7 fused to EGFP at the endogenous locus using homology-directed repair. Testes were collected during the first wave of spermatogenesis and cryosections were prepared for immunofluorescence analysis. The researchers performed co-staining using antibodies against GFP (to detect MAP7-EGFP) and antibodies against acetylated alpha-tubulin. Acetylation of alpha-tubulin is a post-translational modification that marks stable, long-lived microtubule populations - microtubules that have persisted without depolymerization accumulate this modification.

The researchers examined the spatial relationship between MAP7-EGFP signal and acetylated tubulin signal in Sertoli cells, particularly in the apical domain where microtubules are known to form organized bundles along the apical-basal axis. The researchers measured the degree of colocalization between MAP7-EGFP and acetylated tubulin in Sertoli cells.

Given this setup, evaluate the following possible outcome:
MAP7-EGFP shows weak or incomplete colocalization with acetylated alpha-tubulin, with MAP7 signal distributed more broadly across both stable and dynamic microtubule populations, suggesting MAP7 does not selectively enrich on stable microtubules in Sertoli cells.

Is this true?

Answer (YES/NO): NO